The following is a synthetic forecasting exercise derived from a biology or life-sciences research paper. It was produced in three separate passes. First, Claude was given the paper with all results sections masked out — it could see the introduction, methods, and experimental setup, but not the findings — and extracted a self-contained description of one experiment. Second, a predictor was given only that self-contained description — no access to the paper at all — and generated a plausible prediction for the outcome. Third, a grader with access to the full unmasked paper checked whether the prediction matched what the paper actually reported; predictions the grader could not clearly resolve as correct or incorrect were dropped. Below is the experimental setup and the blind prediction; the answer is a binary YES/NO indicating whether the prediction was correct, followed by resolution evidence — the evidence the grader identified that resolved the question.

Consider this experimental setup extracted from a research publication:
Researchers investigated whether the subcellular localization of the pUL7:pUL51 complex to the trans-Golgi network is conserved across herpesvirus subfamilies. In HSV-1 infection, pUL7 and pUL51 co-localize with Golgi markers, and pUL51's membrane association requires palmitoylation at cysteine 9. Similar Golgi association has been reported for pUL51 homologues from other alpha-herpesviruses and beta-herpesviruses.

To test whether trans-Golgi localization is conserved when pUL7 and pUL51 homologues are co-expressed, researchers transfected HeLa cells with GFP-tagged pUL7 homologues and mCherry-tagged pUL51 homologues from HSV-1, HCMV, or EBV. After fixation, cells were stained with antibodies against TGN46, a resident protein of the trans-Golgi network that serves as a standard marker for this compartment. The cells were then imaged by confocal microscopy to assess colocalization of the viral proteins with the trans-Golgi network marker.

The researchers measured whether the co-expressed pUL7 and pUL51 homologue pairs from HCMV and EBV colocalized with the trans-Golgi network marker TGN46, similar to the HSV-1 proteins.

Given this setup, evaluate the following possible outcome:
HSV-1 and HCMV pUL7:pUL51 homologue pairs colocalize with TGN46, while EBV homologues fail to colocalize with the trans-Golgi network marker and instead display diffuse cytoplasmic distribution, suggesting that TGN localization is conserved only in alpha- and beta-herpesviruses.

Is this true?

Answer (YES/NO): NO